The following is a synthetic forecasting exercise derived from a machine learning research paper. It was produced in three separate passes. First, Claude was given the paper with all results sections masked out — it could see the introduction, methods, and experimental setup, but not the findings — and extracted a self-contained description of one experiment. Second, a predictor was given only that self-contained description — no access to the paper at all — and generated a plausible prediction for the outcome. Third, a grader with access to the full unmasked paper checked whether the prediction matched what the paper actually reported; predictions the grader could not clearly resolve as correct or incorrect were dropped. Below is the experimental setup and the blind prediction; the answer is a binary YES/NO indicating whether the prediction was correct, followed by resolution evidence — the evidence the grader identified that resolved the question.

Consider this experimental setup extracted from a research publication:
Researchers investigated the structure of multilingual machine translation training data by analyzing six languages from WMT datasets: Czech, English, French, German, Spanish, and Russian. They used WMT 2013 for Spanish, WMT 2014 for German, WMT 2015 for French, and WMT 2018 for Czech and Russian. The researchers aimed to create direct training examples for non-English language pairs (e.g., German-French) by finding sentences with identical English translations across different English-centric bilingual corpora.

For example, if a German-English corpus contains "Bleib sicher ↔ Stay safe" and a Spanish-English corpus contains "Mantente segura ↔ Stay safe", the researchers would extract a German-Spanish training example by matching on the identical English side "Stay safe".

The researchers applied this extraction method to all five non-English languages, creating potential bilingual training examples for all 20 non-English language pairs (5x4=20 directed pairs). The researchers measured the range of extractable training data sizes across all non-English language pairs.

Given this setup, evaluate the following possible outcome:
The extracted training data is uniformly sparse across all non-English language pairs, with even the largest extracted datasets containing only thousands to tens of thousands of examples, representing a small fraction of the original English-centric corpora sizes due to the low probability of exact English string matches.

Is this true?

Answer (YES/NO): NO